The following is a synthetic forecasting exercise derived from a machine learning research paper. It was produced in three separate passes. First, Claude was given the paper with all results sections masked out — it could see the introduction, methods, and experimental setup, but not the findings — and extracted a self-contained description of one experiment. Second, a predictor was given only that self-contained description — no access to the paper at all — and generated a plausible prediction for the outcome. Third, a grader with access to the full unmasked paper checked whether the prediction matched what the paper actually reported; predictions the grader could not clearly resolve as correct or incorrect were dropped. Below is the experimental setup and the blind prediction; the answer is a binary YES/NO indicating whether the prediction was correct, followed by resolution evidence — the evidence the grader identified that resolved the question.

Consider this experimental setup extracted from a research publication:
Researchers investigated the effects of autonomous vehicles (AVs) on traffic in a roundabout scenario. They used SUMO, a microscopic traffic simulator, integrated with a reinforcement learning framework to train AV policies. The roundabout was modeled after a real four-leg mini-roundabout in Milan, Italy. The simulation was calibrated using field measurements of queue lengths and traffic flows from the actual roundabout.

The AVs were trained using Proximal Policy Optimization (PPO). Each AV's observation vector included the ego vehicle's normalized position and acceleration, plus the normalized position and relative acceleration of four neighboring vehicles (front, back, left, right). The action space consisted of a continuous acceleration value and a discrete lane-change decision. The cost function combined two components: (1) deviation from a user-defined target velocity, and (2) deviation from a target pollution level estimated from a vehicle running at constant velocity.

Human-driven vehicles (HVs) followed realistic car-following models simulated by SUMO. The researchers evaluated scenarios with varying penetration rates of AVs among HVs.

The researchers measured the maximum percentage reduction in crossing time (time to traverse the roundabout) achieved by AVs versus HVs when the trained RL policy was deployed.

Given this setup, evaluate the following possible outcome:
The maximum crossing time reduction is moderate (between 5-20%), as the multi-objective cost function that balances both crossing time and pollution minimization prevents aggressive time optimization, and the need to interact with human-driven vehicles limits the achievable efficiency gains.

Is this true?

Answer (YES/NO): YES